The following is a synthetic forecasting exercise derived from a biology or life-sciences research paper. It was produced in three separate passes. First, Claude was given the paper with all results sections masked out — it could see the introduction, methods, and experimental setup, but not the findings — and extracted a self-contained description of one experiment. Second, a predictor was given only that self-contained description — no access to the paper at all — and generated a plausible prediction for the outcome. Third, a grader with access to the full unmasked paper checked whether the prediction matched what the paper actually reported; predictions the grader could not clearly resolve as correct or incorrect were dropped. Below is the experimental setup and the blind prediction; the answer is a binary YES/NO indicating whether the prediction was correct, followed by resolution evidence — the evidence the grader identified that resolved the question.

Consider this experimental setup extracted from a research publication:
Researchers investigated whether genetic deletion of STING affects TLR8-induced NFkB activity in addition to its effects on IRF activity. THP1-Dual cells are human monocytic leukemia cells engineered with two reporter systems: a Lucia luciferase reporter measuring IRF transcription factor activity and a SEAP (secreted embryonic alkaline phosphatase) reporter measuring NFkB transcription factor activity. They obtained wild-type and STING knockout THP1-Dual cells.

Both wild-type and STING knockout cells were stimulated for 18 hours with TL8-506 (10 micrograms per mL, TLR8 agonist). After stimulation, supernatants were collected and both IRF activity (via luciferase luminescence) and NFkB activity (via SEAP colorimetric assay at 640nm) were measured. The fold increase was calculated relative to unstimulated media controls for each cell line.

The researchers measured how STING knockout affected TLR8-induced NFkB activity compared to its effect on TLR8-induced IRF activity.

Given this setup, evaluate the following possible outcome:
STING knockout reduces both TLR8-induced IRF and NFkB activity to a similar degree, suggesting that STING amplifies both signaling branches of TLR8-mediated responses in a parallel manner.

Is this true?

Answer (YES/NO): NO